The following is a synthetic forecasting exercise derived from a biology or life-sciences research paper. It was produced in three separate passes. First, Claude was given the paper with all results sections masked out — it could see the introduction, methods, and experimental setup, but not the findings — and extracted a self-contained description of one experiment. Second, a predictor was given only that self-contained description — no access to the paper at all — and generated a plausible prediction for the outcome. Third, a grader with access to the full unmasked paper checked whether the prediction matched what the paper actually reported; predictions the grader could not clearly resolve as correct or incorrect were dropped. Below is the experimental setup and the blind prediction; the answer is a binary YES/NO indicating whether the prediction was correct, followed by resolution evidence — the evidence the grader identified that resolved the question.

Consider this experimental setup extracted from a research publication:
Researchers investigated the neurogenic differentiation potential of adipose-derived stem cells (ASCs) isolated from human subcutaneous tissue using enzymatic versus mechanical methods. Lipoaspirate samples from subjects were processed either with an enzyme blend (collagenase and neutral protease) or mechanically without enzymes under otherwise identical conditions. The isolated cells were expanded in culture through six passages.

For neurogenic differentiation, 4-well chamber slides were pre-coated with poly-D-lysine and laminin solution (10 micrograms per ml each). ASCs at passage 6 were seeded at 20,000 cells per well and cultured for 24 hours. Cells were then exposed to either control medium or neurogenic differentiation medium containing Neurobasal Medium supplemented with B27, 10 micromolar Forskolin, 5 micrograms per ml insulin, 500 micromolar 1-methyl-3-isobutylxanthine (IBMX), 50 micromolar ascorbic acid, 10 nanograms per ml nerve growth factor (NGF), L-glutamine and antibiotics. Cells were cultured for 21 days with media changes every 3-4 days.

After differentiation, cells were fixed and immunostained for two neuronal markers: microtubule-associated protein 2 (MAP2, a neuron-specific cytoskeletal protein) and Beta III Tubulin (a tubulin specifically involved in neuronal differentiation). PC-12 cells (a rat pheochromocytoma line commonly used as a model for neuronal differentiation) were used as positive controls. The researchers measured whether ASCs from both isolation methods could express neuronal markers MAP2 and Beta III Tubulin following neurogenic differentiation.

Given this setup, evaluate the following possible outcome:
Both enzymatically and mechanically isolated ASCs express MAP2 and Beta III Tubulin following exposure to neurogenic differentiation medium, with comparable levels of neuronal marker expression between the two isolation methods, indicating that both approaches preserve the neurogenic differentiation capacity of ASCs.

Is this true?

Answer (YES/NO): YES